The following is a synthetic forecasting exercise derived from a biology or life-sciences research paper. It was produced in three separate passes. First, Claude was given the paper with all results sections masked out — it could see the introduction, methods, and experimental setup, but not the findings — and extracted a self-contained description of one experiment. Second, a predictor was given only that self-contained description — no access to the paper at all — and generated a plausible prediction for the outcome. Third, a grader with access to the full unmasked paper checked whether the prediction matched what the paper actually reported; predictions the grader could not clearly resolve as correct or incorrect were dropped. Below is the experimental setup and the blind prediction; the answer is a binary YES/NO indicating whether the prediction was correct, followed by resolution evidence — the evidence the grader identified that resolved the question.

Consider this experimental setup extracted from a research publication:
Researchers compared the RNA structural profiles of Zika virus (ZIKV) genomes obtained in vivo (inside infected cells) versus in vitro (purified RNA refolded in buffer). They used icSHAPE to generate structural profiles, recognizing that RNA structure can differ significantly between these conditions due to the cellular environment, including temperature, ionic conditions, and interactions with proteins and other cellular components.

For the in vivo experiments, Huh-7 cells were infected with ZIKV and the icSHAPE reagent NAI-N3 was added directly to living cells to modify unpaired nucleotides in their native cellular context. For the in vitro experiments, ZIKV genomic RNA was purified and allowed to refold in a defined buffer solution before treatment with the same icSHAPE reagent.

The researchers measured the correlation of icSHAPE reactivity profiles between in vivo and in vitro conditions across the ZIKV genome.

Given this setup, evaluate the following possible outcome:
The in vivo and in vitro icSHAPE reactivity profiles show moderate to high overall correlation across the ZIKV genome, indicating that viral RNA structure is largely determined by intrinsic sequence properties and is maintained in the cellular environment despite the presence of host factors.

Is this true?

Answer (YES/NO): NO